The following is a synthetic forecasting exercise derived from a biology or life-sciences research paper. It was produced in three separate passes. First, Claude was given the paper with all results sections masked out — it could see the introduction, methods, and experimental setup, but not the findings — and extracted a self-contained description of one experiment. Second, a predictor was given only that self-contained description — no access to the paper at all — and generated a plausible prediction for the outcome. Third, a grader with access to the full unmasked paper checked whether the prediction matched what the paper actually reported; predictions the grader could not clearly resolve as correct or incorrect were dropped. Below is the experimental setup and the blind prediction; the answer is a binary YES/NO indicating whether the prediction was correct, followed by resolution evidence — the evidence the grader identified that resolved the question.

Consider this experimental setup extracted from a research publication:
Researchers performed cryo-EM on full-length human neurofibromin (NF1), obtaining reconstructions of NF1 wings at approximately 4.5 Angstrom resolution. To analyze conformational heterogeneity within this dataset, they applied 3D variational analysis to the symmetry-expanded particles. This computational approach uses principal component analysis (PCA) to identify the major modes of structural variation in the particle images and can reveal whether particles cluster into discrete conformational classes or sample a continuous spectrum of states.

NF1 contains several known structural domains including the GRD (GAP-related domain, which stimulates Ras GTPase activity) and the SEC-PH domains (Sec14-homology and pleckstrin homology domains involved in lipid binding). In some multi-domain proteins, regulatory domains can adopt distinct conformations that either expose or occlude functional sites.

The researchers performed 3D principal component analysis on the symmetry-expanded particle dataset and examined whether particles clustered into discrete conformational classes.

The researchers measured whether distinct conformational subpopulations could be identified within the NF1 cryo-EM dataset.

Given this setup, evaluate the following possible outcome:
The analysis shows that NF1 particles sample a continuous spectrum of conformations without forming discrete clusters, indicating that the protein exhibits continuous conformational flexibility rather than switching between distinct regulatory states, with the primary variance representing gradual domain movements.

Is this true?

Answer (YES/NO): NO